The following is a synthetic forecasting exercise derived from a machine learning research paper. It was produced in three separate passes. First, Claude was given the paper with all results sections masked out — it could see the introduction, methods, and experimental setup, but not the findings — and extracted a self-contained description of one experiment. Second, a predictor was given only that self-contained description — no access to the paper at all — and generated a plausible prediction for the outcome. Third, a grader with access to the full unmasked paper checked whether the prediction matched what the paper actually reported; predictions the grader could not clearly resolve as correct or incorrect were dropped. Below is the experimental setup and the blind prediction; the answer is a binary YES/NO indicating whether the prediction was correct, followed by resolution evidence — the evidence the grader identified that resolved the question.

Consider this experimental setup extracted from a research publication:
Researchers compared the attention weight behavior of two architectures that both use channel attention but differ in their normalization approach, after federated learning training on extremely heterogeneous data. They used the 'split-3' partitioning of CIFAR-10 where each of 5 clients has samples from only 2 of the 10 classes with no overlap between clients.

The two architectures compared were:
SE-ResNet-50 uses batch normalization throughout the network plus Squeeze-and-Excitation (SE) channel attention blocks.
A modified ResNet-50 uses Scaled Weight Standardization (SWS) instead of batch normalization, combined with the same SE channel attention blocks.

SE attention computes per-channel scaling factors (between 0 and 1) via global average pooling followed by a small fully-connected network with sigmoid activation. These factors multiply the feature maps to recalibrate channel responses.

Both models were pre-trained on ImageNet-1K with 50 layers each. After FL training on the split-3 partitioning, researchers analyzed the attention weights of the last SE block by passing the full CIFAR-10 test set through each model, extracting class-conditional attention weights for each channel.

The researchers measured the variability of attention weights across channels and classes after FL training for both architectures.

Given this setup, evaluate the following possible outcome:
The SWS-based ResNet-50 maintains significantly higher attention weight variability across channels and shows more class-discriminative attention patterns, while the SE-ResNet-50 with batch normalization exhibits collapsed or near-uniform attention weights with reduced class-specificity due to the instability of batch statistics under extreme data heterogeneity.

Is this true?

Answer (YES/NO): YES